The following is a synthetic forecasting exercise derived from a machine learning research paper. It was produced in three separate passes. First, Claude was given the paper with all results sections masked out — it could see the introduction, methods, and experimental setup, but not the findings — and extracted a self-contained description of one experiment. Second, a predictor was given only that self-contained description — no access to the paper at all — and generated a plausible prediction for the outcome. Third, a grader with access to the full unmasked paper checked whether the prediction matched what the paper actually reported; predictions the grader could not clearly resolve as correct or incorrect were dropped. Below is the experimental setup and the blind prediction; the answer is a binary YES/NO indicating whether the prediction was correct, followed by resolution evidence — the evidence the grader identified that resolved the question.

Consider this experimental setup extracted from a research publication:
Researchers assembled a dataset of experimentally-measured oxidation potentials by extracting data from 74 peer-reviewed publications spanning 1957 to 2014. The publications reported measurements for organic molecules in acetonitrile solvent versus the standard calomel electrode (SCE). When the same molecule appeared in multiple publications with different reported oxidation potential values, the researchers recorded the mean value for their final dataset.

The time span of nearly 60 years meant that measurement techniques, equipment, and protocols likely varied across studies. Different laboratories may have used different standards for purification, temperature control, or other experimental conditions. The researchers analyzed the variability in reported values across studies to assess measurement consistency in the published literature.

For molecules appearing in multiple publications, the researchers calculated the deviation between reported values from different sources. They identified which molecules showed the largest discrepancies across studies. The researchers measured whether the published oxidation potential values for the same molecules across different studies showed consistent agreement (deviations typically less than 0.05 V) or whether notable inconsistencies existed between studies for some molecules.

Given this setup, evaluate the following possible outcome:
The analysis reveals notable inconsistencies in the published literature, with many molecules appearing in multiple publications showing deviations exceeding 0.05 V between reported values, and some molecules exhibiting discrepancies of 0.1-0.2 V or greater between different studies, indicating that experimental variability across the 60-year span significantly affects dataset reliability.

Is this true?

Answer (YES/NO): YES